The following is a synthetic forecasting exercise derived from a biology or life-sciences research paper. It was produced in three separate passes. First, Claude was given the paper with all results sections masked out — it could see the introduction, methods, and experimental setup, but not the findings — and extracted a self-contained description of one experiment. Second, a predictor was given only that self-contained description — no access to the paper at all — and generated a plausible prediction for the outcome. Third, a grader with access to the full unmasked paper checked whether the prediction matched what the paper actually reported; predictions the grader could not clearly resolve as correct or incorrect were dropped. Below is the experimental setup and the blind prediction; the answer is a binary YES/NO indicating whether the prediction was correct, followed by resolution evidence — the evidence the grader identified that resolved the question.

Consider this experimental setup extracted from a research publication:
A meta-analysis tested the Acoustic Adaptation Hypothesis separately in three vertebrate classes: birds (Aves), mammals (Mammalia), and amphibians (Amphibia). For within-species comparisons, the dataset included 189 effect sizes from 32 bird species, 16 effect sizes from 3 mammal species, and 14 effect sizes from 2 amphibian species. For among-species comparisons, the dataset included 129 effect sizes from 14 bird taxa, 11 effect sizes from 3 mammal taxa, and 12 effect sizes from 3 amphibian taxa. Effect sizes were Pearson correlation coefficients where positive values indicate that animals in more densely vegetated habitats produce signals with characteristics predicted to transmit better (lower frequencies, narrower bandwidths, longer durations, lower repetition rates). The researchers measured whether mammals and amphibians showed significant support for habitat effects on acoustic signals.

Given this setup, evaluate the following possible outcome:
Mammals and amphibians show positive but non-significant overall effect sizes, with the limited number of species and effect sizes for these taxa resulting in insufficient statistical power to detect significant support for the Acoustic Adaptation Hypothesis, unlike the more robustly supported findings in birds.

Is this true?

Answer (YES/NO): NO